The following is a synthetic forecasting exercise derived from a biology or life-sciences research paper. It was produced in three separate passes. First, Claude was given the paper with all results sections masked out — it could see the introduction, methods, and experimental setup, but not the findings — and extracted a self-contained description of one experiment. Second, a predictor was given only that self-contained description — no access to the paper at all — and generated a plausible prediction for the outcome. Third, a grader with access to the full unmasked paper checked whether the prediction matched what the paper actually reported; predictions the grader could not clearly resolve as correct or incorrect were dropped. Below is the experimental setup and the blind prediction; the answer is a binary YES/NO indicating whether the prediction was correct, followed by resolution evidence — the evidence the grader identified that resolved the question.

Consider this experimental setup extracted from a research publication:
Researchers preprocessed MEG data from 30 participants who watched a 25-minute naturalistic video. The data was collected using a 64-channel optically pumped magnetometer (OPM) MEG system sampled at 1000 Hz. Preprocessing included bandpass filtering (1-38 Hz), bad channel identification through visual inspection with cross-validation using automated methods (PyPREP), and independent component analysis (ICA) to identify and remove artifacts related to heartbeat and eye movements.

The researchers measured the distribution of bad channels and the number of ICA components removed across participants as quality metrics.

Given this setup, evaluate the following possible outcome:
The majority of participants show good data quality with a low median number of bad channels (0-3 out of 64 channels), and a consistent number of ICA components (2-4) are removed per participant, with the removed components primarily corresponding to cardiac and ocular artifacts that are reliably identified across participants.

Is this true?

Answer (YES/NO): NO